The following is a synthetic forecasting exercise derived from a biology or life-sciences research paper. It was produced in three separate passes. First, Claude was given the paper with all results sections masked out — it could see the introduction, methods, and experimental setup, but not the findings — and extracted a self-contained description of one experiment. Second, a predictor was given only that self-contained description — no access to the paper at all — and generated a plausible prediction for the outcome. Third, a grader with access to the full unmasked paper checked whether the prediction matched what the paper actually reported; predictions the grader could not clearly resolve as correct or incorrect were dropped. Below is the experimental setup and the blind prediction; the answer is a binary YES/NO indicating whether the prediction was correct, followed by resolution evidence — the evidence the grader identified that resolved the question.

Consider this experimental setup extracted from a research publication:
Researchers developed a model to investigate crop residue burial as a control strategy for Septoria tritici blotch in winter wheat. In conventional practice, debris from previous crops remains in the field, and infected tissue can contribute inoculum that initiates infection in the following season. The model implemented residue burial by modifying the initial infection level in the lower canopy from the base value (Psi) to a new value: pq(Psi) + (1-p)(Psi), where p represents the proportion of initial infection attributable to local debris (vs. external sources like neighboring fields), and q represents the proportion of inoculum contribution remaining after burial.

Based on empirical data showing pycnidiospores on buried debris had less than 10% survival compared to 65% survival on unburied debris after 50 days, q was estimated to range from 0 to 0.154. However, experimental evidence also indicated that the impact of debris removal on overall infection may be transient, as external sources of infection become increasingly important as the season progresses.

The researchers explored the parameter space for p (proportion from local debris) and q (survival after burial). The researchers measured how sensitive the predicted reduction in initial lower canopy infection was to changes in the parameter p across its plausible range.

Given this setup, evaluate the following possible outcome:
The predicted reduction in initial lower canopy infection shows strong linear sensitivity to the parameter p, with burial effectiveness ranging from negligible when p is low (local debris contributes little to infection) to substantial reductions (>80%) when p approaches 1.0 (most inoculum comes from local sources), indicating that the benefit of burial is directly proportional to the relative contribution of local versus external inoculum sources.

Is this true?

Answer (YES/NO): NO